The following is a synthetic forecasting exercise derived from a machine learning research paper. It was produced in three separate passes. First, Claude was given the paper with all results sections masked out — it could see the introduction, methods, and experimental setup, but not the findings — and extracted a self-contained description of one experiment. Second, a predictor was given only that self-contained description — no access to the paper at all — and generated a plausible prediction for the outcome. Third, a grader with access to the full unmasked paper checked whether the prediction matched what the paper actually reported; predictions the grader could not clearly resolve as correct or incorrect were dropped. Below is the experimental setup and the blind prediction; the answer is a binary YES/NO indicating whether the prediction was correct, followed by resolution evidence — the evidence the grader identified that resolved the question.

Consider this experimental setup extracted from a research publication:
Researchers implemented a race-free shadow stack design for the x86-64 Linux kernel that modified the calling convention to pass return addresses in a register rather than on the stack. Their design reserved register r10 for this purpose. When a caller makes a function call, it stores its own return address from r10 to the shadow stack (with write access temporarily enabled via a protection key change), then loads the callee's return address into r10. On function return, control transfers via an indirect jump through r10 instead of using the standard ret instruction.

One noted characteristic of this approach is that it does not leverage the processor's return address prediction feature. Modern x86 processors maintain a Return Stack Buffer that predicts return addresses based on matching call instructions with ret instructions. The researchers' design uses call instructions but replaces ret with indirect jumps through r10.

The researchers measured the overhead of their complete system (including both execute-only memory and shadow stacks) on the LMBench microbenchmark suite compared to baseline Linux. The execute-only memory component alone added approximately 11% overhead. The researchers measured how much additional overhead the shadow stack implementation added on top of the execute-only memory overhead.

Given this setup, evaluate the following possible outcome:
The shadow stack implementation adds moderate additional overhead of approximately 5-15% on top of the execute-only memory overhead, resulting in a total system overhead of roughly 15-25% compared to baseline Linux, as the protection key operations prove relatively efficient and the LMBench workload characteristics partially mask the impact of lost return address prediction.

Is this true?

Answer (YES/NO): YES